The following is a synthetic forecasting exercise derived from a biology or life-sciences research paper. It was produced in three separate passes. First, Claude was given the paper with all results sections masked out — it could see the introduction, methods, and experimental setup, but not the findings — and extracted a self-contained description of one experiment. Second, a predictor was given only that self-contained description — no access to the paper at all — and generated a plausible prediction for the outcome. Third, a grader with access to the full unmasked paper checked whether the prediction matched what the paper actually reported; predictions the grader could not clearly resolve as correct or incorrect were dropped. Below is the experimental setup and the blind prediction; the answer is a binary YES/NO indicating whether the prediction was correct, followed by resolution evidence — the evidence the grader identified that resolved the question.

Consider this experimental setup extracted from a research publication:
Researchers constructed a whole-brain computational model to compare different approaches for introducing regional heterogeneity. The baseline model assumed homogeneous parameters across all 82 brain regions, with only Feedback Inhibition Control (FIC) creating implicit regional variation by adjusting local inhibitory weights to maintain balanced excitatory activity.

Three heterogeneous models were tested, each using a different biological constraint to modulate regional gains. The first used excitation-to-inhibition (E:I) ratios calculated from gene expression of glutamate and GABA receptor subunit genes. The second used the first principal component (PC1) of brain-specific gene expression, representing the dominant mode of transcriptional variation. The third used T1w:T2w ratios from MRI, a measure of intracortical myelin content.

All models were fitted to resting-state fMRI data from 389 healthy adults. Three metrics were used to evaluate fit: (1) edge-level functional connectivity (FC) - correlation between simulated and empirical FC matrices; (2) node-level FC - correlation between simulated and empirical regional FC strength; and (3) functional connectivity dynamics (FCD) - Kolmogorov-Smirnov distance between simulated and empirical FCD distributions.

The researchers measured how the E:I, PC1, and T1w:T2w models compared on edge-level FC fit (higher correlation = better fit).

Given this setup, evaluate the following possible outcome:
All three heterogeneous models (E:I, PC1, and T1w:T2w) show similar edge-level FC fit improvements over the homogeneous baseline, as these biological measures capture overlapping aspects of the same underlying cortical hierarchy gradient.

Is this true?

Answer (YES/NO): NO